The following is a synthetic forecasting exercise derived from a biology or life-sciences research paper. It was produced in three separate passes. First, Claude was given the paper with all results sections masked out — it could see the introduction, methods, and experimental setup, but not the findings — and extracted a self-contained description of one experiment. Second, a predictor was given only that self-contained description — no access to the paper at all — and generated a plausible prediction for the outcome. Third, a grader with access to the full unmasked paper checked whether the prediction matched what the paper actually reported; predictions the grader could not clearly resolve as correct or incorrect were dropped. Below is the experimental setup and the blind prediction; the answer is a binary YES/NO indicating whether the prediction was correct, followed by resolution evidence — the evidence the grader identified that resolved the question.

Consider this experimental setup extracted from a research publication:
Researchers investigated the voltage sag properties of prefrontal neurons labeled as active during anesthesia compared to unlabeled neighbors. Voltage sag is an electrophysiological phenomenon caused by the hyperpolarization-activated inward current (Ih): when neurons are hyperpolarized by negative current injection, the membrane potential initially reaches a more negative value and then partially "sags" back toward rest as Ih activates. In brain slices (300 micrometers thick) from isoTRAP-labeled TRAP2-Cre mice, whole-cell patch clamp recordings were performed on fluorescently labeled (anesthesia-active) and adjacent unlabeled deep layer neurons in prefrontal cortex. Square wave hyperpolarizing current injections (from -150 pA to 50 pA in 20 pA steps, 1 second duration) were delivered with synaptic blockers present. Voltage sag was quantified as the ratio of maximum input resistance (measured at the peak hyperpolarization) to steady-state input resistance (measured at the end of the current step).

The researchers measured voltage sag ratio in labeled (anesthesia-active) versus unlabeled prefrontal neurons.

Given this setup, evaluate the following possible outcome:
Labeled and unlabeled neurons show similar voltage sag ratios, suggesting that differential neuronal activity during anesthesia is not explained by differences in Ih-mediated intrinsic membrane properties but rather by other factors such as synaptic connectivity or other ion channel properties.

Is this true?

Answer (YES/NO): NO